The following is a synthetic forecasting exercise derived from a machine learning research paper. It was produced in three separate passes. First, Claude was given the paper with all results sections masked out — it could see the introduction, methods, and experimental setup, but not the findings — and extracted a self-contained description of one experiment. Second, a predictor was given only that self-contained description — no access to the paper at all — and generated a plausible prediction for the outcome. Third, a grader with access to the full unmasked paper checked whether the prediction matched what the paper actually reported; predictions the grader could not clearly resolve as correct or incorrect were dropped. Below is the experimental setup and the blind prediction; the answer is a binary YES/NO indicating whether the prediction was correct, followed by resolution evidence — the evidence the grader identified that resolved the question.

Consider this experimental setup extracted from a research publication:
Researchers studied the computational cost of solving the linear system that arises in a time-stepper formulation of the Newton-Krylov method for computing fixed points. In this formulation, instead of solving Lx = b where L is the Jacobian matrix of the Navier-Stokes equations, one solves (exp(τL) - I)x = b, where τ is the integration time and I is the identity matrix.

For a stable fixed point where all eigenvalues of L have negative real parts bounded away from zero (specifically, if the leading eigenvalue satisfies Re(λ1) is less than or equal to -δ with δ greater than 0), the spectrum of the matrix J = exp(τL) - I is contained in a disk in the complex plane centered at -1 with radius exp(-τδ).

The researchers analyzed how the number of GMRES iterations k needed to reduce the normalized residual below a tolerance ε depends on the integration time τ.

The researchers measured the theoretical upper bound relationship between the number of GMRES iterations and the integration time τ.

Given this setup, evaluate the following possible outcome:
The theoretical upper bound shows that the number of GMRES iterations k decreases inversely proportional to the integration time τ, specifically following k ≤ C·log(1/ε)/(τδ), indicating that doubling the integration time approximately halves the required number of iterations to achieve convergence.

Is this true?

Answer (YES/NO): NO